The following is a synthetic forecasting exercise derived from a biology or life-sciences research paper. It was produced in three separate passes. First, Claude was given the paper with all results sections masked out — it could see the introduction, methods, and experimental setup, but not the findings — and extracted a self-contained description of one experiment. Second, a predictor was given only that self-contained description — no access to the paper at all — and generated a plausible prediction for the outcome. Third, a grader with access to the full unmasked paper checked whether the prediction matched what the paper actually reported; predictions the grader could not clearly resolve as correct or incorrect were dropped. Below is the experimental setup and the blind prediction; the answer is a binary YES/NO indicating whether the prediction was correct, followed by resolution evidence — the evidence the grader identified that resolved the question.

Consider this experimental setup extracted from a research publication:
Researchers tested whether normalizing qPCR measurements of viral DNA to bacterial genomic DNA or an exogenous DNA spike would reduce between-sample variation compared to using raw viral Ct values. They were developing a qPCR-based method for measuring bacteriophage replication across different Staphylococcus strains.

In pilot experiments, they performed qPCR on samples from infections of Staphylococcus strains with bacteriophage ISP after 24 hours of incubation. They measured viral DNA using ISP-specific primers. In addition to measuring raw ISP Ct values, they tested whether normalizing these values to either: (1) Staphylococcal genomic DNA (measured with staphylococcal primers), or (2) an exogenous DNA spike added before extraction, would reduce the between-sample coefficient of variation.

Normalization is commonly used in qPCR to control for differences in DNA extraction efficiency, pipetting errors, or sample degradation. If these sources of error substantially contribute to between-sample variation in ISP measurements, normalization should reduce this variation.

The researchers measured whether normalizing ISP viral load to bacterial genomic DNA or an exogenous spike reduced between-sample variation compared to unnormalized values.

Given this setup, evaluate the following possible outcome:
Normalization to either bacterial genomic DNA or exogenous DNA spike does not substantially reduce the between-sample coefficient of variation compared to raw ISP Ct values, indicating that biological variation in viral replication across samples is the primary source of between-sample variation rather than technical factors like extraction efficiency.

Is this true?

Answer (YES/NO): YES